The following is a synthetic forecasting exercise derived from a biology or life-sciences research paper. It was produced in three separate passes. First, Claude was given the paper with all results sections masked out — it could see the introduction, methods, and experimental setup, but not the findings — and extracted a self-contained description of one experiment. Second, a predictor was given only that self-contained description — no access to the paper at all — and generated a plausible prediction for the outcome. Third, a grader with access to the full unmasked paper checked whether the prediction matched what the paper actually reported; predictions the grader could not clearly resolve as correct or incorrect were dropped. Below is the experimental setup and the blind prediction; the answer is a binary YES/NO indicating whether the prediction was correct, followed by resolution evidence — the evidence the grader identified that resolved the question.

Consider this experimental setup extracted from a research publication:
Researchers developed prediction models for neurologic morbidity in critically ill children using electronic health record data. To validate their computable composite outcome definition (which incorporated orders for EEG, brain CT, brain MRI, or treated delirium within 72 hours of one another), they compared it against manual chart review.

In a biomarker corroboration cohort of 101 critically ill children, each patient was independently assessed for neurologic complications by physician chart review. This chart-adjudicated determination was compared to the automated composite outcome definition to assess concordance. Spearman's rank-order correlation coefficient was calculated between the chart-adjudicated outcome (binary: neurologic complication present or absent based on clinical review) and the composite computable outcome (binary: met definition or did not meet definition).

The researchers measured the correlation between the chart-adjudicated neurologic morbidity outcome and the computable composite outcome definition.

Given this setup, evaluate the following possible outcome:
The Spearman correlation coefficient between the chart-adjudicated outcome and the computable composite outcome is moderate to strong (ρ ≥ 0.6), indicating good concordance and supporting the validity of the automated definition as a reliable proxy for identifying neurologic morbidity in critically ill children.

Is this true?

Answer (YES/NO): NO